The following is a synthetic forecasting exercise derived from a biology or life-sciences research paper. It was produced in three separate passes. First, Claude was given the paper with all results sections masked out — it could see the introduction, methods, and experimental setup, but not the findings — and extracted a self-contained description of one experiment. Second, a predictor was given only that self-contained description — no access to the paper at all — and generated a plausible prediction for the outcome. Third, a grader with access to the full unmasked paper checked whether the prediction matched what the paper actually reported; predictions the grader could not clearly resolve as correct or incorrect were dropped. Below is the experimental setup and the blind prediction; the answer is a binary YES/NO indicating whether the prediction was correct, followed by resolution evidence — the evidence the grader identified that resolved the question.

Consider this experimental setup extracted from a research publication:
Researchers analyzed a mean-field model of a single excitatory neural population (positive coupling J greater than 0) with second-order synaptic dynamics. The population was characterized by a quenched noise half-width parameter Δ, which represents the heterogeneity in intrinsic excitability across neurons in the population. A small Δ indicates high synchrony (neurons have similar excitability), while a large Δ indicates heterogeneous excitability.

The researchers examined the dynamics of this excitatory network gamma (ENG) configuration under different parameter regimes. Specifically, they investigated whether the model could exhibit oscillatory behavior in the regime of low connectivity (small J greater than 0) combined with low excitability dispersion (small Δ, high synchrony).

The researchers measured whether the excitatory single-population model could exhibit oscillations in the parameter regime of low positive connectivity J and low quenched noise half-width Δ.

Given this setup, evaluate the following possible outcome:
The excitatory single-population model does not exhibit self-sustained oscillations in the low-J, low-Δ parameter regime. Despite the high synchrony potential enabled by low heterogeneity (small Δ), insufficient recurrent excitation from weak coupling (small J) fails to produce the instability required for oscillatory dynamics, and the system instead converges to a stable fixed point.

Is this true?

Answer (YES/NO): NO